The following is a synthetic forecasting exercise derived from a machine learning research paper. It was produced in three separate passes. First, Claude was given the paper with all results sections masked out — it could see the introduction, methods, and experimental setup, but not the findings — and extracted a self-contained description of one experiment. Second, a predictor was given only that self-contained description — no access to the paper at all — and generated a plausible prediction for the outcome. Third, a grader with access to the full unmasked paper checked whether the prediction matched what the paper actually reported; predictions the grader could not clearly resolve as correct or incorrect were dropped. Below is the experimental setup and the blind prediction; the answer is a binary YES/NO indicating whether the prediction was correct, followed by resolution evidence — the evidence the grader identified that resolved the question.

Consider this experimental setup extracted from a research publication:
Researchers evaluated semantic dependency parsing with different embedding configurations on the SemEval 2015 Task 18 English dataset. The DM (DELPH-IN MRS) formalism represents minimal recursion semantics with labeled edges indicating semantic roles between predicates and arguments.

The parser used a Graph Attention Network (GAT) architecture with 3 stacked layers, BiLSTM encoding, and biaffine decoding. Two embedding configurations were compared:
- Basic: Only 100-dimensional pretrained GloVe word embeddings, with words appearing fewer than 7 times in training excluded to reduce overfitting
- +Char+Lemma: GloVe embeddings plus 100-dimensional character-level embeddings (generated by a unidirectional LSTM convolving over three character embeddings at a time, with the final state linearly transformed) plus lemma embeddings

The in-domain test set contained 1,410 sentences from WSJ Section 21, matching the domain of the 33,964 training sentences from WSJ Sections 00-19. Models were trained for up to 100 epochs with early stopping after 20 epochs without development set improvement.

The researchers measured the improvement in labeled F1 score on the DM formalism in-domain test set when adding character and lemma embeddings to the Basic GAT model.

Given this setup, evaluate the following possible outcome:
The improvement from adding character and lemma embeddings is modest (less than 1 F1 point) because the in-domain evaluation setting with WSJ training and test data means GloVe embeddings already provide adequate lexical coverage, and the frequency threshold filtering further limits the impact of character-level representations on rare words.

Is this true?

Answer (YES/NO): NO